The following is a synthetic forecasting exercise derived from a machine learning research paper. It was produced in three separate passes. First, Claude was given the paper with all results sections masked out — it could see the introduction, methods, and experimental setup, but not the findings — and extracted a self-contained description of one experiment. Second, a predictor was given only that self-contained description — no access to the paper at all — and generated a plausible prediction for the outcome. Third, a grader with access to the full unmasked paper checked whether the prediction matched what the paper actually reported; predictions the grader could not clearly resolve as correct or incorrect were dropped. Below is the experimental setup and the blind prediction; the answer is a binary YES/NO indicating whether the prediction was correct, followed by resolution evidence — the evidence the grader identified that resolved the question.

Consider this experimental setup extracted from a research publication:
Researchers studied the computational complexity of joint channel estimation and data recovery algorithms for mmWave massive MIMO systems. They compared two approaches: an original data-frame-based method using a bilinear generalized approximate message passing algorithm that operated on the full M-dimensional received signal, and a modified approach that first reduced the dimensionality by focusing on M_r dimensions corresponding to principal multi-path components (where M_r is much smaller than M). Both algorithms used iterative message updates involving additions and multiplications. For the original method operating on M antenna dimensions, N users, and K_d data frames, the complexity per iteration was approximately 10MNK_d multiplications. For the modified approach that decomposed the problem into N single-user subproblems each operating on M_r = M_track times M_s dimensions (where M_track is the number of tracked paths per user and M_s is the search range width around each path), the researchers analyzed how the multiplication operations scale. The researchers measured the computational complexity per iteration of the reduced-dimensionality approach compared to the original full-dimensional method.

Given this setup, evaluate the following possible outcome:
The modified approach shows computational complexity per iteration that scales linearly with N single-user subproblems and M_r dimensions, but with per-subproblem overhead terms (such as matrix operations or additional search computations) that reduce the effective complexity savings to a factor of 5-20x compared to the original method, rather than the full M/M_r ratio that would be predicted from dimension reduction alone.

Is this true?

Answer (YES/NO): NO